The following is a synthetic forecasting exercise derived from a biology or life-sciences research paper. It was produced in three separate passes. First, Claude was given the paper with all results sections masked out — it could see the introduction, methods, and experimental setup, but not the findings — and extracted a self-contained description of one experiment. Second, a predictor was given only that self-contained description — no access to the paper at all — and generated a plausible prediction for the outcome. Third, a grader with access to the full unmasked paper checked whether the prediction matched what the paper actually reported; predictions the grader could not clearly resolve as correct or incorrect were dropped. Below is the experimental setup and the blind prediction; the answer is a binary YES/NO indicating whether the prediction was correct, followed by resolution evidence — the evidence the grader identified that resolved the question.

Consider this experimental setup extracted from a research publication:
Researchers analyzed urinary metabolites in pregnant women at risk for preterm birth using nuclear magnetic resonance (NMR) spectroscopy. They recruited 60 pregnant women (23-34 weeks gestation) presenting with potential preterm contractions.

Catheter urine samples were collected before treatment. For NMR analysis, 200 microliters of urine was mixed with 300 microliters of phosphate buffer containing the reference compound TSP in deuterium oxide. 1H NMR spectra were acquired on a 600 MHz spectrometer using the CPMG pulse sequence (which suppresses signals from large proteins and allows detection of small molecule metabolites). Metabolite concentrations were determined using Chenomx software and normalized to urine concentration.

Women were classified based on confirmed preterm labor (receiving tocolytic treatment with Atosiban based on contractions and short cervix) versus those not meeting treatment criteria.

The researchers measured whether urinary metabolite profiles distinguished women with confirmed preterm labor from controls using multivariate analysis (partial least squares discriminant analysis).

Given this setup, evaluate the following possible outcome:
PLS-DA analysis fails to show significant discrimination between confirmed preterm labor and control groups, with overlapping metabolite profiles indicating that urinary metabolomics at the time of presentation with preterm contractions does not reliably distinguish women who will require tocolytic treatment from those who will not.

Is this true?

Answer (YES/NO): YES